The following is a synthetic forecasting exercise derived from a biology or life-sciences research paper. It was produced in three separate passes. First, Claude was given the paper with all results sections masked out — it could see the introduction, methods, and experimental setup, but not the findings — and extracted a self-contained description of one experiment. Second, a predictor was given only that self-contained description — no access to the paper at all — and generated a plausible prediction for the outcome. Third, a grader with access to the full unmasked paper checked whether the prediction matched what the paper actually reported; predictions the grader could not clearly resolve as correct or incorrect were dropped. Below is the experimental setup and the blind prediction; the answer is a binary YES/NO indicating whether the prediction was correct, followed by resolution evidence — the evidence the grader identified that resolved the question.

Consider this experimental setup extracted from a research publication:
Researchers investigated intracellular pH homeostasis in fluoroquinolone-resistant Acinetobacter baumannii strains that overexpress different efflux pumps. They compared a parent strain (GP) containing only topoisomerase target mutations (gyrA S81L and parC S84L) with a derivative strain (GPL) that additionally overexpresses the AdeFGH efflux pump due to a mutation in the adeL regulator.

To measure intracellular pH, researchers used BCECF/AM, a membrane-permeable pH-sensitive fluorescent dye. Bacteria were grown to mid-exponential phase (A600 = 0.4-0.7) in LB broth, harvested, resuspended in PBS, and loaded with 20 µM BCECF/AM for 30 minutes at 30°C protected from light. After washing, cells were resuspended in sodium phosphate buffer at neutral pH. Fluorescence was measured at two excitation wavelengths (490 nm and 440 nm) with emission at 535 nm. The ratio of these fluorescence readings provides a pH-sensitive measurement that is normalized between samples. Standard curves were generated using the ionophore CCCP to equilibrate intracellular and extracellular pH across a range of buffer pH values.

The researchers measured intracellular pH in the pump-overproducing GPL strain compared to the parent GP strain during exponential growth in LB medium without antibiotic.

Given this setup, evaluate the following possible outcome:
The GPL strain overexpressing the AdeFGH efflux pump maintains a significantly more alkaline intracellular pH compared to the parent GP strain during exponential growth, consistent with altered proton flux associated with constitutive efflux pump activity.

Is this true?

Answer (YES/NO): NO